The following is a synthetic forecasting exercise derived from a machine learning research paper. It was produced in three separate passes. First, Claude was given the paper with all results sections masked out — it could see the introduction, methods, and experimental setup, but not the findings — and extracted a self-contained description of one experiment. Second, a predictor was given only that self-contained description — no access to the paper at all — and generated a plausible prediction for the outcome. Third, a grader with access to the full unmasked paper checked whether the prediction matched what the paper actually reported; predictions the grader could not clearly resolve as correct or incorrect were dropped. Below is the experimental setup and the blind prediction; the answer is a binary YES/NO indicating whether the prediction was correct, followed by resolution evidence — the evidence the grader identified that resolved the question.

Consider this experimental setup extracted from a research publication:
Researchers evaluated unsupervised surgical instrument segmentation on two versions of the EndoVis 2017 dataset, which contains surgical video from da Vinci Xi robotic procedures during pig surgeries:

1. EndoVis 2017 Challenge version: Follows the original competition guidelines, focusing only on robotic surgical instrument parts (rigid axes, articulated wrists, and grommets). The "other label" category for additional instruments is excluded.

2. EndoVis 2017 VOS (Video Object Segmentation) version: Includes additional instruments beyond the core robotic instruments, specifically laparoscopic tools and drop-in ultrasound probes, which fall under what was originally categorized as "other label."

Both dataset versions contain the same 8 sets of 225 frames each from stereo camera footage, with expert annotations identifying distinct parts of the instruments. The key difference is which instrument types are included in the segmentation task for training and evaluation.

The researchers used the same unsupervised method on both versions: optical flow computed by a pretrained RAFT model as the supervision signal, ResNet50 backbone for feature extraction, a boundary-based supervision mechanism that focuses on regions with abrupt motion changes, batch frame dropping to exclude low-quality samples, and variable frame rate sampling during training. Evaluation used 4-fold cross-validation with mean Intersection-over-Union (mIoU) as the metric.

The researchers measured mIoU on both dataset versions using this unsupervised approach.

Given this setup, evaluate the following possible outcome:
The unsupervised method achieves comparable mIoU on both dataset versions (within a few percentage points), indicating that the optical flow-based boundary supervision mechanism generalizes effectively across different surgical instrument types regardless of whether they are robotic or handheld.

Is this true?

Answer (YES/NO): YES